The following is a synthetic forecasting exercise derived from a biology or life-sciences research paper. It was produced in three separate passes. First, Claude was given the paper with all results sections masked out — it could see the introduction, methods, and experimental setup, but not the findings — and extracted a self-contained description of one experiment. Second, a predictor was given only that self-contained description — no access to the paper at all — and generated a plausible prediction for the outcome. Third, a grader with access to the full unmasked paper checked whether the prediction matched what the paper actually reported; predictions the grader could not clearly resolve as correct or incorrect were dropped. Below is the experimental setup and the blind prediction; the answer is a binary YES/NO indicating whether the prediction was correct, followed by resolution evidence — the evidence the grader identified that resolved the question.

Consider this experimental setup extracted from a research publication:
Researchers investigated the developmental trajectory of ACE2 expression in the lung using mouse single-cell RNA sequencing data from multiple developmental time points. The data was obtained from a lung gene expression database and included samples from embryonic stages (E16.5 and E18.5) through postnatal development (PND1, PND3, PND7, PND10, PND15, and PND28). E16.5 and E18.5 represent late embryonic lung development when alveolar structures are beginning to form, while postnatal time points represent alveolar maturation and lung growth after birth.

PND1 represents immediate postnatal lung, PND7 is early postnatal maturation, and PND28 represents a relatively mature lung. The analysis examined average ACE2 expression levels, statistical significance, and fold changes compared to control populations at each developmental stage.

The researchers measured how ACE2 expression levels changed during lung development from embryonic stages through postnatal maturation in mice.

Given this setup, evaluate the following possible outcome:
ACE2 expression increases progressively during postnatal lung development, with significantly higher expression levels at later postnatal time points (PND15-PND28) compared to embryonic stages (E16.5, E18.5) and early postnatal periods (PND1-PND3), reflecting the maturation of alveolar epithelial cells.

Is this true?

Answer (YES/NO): NO